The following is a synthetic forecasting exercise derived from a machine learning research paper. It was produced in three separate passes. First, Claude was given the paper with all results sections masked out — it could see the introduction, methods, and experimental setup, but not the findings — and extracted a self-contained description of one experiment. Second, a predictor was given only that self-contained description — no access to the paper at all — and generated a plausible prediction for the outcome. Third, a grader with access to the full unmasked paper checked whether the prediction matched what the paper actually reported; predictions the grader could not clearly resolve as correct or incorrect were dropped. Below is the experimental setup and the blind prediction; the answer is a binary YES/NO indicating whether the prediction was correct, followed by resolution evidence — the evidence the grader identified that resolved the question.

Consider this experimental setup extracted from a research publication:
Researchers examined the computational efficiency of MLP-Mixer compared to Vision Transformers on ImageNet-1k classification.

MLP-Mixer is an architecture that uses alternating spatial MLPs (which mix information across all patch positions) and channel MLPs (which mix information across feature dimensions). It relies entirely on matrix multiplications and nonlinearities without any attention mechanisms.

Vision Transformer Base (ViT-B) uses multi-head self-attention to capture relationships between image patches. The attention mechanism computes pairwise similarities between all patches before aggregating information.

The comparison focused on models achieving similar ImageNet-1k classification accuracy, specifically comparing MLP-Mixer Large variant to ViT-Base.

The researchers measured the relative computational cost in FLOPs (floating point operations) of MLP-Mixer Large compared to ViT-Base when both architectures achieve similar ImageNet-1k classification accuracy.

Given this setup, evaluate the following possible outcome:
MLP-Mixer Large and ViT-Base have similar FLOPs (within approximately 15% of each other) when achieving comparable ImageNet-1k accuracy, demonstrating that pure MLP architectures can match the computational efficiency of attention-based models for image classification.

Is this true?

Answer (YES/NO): NO